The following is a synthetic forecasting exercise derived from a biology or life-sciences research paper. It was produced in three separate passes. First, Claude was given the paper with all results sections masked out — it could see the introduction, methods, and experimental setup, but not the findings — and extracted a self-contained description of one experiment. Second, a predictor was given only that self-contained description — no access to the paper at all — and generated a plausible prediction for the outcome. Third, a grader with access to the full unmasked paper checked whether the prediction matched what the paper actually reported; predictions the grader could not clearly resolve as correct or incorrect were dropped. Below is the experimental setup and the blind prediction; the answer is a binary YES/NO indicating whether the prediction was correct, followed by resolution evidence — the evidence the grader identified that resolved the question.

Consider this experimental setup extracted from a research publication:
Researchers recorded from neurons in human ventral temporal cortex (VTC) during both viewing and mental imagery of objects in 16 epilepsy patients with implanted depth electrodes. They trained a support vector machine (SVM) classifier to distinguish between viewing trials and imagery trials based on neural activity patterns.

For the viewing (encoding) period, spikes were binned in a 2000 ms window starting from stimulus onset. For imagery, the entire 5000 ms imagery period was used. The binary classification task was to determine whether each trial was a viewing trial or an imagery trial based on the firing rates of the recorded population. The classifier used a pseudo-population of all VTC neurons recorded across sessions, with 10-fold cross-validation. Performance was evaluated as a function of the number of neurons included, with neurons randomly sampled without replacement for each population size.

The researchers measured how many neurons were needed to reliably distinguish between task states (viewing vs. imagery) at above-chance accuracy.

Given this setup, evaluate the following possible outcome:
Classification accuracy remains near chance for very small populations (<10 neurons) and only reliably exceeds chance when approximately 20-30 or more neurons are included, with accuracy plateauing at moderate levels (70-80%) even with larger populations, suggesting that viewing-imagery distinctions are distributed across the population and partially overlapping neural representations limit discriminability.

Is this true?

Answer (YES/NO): NO